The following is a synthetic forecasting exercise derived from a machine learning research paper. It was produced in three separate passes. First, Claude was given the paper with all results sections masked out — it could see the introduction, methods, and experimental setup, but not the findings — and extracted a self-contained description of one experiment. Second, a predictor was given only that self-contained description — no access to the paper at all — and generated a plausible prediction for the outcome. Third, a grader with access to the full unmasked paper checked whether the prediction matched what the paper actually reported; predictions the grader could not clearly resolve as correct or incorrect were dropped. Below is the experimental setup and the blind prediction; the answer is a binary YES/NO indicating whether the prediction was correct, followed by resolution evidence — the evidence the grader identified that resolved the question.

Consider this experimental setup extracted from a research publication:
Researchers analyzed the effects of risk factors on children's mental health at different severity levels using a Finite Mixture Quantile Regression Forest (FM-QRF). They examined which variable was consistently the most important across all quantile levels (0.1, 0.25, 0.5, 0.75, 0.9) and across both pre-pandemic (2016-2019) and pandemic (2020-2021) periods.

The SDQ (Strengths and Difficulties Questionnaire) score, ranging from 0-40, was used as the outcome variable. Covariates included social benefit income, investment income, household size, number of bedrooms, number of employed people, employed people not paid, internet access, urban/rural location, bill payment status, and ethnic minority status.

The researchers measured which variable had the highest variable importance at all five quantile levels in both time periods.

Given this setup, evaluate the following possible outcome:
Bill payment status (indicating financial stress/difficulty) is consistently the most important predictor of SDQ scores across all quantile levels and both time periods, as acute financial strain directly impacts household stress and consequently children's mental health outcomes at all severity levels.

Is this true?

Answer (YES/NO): NO